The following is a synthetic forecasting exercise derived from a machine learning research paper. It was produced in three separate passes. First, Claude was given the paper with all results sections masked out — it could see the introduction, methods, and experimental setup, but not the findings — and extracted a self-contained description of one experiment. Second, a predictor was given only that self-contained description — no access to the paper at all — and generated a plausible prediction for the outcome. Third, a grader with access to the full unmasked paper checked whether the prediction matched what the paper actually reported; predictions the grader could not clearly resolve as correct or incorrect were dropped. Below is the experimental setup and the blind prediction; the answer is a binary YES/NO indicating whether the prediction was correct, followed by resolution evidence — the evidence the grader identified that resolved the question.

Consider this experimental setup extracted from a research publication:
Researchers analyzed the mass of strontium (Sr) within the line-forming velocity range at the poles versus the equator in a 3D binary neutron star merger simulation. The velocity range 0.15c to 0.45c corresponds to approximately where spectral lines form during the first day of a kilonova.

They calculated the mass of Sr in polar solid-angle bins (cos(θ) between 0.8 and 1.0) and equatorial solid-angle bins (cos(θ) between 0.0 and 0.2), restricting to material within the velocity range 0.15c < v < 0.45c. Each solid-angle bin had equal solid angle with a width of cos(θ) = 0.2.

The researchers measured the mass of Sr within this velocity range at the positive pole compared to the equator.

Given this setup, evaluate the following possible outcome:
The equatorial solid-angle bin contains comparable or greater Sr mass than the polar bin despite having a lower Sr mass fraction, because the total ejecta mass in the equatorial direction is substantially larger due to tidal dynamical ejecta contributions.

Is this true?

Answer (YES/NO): NO